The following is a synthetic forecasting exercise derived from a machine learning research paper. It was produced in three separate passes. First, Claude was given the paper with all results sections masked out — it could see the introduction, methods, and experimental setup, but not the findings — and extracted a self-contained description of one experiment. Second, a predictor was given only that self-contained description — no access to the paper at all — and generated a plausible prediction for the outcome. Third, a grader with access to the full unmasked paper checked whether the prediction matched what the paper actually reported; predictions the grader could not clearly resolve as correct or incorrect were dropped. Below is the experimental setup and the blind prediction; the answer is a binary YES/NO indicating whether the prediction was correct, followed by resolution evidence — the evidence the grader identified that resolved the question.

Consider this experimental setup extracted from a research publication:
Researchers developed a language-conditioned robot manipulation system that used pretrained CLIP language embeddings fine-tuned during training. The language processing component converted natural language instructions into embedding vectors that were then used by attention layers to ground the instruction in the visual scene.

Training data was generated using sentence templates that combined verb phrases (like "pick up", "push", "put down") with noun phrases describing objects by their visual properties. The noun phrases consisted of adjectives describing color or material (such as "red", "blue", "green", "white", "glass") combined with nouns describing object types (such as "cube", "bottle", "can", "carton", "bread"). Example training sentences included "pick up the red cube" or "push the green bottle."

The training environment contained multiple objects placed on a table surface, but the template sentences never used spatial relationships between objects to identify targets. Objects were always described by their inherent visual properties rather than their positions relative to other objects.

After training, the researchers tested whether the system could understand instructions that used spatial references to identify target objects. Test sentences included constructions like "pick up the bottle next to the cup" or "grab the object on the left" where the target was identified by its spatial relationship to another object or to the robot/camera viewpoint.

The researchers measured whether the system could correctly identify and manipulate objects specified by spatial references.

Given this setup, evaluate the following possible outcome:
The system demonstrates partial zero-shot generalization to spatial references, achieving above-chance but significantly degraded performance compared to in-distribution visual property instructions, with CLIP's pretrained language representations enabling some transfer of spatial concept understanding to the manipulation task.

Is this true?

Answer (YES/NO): NO